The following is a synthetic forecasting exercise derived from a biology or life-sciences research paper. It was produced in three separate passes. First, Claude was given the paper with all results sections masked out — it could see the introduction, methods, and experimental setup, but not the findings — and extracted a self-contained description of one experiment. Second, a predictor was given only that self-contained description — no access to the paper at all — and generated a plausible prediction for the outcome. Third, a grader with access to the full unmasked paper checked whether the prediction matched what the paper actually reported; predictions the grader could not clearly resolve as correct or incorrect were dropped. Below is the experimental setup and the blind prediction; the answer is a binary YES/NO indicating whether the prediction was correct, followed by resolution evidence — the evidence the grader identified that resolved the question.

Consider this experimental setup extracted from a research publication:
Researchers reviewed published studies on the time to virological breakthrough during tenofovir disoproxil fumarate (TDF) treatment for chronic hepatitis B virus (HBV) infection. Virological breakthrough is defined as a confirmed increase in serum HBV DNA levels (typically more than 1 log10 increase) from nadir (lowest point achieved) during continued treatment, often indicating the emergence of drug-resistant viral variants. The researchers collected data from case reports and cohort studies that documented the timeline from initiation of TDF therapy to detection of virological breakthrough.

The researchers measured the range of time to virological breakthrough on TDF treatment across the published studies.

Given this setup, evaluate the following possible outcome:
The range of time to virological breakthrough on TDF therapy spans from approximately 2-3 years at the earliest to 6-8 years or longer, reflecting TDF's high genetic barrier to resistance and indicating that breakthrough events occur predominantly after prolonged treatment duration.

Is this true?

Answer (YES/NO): NO